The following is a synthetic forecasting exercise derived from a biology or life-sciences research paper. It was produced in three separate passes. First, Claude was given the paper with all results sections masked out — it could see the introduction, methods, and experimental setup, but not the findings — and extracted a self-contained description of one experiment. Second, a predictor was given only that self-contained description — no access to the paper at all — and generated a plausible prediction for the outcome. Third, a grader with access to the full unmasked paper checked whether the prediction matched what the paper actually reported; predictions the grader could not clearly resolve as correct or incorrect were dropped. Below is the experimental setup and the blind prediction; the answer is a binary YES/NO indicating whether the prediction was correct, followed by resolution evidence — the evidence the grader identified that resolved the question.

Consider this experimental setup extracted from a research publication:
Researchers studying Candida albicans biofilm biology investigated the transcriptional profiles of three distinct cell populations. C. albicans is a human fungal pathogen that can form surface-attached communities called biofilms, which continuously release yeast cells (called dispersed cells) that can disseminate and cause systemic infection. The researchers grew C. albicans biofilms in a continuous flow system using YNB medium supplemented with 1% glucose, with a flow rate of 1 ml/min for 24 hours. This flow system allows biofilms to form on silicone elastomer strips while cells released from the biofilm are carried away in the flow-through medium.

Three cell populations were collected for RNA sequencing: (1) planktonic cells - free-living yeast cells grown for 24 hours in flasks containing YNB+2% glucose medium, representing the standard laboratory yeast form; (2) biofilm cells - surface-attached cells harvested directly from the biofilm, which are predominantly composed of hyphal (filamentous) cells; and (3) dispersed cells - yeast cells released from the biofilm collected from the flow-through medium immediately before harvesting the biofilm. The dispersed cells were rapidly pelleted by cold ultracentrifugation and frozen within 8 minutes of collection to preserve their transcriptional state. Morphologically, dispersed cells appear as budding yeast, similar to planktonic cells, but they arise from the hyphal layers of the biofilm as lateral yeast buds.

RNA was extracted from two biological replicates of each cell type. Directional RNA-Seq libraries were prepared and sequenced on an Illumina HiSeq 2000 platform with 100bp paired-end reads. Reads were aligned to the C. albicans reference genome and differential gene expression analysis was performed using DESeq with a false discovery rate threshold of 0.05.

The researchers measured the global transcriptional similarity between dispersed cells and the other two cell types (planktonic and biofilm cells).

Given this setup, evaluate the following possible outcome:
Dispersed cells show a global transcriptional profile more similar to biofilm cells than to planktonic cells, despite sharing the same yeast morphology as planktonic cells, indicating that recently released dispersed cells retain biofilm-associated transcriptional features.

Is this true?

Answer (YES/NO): YES